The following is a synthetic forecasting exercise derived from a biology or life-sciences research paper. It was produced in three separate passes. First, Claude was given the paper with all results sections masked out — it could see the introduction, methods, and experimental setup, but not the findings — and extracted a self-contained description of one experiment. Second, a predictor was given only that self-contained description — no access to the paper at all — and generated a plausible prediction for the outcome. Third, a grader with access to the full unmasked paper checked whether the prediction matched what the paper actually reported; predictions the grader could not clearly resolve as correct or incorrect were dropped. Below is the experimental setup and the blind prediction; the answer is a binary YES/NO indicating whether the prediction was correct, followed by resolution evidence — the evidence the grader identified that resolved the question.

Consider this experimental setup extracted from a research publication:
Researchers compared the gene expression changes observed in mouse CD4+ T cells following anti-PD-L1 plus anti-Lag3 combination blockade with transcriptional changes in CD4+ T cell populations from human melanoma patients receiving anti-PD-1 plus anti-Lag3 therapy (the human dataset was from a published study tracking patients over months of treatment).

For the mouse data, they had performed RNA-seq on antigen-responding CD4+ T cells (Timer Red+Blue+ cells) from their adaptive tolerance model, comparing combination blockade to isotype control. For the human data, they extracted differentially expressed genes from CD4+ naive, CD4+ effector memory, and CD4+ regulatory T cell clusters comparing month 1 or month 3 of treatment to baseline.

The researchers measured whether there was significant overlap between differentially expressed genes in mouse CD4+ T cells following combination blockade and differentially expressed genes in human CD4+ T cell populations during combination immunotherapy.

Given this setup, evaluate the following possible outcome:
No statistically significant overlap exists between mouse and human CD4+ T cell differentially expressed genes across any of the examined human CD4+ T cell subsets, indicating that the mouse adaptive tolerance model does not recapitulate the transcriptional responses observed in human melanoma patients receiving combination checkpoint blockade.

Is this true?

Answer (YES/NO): NO